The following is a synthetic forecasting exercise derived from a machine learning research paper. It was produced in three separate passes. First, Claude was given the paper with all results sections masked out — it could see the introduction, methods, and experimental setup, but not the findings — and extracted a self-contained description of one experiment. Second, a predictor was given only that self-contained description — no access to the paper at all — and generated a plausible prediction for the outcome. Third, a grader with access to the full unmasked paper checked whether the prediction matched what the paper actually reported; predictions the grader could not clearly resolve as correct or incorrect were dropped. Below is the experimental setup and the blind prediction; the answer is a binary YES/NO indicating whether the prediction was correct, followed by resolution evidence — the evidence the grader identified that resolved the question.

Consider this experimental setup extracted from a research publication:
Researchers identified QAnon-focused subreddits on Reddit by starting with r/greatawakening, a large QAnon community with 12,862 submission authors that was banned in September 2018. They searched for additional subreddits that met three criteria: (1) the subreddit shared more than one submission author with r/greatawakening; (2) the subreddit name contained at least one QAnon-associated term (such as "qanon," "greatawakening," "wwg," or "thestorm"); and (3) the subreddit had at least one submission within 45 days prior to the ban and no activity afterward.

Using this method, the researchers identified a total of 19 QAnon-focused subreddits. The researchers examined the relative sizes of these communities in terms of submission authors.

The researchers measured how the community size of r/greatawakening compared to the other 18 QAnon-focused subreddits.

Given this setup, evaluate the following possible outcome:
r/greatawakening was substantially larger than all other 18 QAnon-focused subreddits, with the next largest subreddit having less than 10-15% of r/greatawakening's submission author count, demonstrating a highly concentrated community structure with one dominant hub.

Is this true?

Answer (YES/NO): YES